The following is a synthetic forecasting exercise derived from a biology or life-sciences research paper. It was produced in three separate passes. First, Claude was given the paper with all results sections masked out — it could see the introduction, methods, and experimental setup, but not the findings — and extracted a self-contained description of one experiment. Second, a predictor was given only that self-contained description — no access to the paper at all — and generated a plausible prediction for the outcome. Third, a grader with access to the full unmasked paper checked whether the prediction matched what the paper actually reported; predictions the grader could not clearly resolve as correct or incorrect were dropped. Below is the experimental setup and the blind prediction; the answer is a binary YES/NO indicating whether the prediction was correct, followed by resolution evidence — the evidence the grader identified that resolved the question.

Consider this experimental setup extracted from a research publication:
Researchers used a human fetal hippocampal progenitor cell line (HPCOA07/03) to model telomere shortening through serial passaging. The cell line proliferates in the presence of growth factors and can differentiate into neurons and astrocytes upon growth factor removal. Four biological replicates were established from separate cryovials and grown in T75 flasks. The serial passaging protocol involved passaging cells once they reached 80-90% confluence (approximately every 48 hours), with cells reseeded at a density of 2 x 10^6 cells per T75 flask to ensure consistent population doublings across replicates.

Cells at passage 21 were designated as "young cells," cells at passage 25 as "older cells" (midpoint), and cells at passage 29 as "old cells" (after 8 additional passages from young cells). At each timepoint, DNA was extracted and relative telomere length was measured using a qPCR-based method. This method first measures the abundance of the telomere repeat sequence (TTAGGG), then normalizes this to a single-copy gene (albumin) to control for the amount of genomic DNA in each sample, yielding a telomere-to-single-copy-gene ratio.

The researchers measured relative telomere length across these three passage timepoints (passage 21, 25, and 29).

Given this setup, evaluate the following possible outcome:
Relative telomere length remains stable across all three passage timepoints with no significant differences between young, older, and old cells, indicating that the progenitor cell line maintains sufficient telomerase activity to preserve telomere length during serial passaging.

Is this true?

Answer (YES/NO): NO